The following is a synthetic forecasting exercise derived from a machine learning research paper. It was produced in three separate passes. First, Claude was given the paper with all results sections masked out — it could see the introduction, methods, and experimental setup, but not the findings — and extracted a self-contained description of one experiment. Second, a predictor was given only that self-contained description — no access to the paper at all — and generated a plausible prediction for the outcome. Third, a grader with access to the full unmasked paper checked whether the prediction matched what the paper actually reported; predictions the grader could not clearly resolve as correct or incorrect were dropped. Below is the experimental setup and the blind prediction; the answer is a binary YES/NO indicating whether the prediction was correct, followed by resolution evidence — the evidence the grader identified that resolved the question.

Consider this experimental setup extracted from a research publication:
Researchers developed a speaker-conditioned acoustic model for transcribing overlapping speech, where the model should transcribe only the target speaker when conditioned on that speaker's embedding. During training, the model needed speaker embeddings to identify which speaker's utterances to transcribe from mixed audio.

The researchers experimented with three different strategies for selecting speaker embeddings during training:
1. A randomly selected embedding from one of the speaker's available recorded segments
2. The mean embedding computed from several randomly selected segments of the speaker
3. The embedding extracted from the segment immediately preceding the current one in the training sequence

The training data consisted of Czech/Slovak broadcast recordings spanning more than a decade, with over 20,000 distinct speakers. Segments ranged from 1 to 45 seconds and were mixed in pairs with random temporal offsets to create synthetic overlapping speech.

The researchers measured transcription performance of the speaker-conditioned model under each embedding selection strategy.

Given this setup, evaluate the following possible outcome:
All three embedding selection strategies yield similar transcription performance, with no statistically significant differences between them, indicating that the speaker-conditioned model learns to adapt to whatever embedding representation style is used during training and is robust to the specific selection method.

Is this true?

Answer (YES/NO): NO